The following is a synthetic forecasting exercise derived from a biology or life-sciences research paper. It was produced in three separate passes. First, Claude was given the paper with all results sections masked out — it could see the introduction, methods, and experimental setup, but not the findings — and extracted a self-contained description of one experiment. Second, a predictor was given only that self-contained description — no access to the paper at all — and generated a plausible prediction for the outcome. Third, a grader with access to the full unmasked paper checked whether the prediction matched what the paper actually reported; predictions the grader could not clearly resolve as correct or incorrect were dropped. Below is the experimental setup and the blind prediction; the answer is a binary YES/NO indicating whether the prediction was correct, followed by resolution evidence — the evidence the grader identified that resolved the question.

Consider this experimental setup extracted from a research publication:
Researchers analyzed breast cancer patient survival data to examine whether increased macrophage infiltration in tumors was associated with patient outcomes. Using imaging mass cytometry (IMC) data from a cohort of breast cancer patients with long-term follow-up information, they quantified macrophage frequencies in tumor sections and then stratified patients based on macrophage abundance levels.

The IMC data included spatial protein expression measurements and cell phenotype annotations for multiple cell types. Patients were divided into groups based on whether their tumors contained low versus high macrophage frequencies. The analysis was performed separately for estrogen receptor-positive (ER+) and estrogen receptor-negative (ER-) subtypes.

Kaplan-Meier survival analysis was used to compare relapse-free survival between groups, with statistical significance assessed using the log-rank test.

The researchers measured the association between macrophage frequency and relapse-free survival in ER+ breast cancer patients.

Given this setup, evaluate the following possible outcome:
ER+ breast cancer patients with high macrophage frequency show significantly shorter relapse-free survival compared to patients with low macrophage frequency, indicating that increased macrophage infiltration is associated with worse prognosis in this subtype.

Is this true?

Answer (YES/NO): YES